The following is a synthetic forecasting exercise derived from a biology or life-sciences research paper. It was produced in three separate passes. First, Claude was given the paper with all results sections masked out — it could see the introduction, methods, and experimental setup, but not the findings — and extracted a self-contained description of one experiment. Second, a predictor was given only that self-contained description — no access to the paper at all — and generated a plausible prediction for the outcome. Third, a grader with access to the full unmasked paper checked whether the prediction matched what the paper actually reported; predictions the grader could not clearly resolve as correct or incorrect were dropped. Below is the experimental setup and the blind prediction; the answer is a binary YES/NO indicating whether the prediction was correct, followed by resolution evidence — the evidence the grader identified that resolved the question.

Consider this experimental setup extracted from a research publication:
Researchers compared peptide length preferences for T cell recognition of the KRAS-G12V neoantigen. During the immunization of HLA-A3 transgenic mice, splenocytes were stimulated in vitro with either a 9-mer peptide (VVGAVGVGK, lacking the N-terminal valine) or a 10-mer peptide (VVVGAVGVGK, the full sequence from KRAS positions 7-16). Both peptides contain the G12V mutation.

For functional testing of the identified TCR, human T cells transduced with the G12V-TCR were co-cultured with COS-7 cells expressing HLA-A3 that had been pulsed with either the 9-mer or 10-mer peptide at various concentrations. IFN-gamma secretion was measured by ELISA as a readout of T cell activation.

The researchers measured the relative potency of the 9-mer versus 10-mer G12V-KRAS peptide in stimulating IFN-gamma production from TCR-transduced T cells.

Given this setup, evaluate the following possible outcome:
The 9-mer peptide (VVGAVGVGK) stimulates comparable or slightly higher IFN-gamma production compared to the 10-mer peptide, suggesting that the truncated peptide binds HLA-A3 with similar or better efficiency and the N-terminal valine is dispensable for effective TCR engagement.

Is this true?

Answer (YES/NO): NO